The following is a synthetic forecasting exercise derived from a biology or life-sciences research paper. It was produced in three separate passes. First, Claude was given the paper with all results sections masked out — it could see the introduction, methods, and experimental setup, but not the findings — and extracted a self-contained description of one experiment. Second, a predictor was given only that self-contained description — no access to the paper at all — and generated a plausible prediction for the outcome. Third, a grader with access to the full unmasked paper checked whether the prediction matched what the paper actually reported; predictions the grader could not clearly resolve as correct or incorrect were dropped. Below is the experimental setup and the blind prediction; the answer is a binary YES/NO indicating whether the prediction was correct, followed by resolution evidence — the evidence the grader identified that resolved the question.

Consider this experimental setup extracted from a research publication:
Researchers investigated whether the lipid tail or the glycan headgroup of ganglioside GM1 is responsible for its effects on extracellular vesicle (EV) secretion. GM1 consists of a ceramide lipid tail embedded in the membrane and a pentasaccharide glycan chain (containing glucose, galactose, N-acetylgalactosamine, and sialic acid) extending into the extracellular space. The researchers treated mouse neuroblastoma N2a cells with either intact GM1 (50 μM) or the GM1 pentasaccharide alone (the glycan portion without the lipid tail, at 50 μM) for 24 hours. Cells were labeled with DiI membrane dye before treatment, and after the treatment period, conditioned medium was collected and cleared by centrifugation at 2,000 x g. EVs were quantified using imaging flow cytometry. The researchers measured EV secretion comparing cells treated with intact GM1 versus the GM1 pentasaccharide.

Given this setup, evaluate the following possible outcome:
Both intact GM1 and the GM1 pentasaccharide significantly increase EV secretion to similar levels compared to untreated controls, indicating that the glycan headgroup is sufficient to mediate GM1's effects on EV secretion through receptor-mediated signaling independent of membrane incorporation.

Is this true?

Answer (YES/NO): NO